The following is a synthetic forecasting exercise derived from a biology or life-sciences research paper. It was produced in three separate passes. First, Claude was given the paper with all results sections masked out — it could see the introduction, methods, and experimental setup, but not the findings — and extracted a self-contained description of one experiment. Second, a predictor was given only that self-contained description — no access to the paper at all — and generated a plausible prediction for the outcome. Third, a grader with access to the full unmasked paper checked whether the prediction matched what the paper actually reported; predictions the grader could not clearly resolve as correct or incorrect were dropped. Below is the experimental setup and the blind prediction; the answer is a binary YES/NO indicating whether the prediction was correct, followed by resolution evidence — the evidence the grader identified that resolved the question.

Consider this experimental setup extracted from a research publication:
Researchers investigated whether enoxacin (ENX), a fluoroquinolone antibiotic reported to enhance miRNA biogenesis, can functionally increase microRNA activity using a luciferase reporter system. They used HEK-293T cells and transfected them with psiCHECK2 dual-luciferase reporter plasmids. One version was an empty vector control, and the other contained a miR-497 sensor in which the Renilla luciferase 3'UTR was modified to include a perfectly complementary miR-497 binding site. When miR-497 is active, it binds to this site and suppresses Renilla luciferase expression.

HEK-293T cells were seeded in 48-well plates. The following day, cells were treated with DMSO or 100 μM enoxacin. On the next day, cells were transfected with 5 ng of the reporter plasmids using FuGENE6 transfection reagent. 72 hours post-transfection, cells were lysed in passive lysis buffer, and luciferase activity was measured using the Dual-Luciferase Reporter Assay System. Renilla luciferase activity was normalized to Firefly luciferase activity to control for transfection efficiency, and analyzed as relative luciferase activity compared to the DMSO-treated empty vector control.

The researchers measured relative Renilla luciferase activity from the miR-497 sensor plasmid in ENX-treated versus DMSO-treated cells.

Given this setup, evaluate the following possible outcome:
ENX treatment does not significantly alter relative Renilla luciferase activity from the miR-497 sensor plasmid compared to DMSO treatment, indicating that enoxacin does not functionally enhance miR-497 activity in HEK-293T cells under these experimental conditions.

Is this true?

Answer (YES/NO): NO